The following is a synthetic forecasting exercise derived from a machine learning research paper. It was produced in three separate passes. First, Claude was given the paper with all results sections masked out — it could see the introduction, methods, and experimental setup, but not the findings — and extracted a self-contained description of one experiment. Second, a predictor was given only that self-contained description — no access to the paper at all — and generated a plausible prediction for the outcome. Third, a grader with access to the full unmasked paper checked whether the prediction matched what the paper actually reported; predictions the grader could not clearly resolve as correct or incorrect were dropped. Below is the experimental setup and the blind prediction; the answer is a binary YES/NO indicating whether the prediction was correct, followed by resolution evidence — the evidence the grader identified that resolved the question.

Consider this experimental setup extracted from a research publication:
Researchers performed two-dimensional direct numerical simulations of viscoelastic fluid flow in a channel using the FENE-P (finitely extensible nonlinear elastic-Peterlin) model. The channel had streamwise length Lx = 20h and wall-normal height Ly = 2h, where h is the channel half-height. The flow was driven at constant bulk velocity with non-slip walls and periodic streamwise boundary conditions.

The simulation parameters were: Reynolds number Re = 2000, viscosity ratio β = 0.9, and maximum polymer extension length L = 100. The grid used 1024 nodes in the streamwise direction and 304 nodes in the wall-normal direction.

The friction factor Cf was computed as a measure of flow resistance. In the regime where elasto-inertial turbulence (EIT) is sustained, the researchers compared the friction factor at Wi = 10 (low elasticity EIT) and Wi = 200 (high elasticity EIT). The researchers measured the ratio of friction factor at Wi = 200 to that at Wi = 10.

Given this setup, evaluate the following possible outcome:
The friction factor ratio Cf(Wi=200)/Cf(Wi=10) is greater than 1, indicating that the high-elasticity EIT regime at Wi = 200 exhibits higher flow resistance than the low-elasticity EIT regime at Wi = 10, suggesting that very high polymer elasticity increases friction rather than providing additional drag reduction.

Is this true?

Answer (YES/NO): YES